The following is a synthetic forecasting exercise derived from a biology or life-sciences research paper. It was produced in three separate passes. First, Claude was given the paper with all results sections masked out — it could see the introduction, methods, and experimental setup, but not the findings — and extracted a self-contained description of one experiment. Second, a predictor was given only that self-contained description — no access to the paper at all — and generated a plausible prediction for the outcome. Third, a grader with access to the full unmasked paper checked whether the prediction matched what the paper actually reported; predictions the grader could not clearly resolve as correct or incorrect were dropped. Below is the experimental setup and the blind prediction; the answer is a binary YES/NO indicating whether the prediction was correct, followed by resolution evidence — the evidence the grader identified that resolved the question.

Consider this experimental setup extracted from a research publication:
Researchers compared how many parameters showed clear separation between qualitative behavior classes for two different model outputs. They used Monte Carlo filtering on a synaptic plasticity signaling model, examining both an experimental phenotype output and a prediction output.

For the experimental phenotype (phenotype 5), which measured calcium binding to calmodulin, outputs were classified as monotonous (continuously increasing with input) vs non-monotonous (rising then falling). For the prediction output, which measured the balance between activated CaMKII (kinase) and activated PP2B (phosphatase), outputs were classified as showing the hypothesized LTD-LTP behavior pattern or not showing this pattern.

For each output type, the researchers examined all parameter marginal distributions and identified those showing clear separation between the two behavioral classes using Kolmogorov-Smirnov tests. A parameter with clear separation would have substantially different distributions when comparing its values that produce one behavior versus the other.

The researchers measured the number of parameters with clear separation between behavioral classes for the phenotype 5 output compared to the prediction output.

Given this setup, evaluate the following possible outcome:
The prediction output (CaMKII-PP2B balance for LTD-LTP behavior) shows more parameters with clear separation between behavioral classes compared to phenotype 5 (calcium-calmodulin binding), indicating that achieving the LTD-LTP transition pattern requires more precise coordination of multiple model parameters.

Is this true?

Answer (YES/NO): NO